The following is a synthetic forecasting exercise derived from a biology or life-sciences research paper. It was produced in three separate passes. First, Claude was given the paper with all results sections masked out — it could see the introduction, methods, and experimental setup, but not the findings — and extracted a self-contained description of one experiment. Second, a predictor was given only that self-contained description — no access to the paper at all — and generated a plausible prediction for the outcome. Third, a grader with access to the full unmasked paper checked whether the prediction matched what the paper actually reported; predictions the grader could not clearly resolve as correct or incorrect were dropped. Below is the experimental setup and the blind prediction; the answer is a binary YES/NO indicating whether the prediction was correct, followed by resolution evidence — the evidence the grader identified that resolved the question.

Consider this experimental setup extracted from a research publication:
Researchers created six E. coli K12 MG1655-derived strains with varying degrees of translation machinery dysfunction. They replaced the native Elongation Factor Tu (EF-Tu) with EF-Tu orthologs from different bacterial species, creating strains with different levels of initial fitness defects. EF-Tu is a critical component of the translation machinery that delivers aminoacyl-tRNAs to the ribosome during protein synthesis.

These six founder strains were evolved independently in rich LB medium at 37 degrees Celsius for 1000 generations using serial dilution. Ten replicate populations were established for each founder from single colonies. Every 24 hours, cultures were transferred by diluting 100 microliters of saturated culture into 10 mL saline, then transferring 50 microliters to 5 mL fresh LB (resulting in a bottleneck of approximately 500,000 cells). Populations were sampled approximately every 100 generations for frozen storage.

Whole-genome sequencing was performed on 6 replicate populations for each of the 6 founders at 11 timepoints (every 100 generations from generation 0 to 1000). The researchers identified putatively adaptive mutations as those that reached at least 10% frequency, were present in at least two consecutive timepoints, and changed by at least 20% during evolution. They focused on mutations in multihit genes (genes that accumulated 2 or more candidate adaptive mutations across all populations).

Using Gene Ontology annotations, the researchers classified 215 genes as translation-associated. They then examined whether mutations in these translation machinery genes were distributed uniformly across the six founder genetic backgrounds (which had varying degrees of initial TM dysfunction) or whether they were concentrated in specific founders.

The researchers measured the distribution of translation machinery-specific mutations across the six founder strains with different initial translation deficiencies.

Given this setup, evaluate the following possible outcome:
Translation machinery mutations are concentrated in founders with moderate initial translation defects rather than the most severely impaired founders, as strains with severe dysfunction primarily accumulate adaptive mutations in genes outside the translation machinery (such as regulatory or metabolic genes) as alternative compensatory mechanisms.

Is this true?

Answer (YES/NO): NO